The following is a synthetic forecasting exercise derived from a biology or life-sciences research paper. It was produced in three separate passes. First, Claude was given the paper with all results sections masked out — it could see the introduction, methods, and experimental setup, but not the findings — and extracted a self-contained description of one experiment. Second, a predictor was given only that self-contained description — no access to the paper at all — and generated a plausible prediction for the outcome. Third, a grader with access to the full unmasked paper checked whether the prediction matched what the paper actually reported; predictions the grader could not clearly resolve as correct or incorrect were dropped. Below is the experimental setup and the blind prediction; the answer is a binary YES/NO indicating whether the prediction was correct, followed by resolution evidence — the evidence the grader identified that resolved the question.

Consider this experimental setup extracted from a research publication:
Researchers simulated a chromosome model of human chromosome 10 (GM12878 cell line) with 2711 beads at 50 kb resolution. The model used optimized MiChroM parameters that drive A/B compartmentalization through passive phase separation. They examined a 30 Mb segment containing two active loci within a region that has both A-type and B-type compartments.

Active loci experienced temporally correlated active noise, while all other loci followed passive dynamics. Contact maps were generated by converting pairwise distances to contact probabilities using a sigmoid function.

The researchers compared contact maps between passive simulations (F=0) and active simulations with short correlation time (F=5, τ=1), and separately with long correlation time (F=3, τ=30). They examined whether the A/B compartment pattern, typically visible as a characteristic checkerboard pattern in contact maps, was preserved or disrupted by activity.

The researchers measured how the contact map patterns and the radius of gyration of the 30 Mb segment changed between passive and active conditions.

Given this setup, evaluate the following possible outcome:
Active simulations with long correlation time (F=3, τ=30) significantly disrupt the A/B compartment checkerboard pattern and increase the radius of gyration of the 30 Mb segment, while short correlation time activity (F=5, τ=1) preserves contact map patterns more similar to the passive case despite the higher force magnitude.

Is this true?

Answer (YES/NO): NO